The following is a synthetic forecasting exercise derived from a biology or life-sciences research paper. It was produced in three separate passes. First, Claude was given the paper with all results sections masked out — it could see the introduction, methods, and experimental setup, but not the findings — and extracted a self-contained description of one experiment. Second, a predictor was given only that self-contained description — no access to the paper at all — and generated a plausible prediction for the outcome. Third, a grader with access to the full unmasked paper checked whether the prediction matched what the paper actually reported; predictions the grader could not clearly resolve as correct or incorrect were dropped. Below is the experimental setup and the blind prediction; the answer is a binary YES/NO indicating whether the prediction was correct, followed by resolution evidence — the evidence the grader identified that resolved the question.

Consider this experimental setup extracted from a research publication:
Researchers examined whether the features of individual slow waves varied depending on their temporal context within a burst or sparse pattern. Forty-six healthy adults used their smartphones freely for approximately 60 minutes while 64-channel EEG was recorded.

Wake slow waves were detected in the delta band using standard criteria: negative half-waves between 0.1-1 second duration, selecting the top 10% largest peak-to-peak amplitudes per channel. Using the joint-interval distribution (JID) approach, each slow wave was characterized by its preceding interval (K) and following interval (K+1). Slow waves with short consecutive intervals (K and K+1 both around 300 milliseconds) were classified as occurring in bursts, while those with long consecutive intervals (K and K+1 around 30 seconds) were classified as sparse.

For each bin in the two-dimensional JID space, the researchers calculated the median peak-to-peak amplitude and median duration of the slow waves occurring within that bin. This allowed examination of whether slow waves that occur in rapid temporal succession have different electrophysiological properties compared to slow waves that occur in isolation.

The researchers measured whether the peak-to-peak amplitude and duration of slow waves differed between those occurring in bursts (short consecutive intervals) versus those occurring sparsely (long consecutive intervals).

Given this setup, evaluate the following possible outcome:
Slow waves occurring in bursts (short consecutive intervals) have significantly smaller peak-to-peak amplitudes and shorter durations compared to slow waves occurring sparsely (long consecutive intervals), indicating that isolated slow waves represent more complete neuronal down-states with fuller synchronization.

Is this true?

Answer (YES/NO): NO